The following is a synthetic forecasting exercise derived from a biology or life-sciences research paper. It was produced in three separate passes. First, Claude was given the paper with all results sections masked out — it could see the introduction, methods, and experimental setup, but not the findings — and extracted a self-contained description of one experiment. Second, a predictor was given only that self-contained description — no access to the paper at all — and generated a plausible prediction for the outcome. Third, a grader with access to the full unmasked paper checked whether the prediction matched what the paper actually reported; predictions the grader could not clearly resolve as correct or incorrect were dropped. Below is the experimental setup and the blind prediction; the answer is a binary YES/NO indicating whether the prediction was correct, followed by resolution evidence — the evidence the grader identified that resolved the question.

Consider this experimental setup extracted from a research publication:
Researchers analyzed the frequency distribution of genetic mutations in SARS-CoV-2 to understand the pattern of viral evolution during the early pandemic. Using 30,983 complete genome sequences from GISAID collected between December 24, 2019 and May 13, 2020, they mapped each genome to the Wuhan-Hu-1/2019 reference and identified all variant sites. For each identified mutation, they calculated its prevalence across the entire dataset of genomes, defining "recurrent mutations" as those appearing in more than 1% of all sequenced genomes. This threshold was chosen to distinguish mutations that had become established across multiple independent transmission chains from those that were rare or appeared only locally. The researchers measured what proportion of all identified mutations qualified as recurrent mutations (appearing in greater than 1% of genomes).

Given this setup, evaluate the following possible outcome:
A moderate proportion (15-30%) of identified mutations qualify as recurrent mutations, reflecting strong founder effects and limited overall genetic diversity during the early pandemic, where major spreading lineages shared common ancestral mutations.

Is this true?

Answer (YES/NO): NO